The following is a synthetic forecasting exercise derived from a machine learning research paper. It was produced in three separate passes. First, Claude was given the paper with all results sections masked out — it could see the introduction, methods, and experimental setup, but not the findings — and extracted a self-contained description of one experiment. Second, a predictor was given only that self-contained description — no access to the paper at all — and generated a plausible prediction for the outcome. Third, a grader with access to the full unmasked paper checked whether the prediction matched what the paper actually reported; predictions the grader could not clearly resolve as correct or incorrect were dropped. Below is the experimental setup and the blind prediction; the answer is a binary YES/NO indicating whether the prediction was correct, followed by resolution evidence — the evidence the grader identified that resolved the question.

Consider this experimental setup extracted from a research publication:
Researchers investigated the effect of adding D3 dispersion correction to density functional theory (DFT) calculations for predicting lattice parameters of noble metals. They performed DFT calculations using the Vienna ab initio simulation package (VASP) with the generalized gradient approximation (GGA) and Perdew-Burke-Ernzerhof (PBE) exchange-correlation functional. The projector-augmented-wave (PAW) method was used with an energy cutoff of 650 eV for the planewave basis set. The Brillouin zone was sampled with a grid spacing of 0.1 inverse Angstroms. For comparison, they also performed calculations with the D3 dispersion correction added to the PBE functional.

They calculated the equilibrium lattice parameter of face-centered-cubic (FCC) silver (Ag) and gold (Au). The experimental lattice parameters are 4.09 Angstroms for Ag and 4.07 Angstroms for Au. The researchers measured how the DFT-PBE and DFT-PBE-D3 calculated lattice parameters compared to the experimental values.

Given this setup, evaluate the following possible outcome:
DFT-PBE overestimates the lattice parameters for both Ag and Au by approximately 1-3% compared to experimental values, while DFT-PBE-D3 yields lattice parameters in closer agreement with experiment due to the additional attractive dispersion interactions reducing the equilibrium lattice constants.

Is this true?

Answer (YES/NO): YES